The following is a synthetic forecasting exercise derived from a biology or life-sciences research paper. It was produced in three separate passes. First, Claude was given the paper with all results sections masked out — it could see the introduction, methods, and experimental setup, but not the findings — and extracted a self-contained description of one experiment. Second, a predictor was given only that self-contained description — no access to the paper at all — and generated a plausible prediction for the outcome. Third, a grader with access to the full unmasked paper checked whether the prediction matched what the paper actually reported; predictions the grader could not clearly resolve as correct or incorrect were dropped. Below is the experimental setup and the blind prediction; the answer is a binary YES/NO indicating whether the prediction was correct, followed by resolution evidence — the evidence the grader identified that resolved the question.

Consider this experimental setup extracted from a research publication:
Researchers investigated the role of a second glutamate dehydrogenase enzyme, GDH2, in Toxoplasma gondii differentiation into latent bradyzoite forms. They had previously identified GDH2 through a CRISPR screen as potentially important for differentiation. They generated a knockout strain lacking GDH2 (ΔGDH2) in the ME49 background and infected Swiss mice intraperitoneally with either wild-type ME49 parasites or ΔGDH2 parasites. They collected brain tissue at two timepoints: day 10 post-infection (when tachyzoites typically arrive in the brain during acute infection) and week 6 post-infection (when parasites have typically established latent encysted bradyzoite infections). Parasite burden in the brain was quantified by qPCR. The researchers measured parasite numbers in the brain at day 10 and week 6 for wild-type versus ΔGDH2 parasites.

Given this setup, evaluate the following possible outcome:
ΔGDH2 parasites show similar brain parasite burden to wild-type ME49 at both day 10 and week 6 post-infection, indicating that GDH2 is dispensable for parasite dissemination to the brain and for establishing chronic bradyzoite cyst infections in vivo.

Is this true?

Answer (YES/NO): NO